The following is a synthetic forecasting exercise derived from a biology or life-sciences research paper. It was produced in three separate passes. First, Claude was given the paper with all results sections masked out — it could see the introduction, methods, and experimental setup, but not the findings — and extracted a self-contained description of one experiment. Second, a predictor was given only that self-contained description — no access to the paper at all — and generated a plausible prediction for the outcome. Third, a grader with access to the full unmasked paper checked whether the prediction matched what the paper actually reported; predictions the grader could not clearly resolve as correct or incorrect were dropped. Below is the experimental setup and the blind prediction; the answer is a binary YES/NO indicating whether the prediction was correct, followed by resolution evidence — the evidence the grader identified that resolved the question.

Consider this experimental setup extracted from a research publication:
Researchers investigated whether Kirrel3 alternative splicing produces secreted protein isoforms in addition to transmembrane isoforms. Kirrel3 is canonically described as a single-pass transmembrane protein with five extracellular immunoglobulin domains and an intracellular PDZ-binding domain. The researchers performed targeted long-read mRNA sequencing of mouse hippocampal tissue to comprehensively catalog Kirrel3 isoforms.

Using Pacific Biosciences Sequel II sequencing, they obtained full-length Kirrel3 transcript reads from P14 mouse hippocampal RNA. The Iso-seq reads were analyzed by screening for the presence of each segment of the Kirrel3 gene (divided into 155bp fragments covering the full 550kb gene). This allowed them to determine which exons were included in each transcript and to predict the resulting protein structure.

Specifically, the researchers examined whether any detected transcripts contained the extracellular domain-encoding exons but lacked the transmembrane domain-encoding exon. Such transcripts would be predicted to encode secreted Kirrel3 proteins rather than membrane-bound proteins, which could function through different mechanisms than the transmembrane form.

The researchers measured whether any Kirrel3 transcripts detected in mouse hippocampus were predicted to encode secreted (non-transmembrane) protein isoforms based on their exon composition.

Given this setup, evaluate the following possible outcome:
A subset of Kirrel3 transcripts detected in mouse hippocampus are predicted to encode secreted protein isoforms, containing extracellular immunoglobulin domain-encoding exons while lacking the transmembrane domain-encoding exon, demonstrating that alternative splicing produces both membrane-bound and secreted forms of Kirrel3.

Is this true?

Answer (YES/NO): YES